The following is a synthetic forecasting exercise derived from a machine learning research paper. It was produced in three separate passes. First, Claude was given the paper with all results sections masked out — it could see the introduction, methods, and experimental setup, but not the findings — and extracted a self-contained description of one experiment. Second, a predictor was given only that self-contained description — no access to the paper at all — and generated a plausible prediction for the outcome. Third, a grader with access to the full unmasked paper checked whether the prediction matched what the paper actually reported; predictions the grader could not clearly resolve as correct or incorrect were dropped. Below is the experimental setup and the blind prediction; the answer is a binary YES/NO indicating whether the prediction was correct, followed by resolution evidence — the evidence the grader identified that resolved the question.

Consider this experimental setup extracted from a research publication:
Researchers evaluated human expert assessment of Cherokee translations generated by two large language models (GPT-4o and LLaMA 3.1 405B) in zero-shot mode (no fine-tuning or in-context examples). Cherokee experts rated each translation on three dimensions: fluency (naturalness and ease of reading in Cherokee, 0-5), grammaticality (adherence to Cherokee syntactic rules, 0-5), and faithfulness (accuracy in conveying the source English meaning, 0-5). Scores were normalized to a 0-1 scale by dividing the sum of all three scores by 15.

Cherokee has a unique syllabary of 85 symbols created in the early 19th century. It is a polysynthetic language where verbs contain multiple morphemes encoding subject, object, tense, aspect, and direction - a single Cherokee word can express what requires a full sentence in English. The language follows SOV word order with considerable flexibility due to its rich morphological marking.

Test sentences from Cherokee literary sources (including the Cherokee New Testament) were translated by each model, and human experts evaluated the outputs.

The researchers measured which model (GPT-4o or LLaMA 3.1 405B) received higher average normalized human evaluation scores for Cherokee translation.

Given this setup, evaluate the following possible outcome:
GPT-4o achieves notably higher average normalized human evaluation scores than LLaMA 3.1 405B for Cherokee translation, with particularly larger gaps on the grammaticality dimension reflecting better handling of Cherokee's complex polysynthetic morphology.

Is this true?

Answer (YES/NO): NO